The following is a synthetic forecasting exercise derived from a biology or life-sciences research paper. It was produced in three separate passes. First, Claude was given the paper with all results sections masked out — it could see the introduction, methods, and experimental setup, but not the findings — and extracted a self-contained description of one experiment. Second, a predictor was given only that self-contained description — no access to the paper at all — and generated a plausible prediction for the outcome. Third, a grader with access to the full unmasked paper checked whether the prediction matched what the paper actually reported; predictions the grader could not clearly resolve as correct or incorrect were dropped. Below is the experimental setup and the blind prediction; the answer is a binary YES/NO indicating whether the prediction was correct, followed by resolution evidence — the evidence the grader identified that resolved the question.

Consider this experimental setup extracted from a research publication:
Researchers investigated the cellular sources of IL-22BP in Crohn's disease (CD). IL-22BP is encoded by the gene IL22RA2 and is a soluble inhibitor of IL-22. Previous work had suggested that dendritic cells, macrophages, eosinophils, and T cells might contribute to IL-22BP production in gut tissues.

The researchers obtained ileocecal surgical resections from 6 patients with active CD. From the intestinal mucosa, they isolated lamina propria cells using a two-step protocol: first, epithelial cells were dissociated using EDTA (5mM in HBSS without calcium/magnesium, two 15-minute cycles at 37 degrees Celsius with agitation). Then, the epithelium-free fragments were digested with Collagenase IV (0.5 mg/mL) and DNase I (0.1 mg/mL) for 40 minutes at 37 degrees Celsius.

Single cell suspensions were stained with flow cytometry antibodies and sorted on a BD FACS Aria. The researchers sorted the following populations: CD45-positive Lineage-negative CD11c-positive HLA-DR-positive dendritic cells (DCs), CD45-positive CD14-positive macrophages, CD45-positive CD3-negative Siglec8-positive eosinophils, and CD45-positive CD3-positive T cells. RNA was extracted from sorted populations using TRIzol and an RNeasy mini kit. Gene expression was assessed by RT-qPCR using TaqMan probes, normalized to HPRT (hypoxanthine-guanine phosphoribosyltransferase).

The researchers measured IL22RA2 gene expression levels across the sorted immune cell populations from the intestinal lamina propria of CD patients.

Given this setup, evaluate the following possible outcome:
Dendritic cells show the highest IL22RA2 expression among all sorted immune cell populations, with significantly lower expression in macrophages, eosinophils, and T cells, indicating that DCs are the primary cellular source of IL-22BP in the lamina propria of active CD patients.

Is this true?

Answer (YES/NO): NO